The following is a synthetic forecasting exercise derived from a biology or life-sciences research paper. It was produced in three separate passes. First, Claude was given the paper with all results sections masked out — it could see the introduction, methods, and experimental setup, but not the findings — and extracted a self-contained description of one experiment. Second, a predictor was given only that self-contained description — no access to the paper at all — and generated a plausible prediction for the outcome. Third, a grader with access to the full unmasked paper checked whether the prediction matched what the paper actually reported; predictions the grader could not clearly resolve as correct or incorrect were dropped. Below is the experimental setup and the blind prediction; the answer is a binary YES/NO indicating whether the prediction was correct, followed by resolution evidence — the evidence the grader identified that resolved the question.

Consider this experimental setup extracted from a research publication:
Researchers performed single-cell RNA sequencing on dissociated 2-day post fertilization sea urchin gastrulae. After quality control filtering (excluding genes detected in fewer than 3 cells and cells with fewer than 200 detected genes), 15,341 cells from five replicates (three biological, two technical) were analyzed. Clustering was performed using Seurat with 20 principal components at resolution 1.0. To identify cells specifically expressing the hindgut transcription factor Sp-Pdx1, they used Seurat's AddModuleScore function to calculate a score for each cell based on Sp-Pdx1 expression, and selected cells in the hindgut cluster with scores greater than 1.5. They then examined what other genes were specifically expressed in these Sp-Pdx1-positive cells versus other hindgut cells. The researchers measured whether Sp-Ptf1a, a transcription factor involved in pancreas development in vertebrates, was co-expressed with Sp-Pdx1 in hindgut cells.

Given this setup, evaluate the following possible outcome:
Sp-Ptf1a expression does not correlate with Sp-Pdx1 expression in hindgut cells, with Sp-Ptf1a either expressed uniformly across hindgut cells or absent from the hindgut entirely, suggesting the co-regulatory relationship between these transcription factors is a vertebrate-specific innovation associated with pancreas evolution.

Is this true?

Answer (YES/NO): NO